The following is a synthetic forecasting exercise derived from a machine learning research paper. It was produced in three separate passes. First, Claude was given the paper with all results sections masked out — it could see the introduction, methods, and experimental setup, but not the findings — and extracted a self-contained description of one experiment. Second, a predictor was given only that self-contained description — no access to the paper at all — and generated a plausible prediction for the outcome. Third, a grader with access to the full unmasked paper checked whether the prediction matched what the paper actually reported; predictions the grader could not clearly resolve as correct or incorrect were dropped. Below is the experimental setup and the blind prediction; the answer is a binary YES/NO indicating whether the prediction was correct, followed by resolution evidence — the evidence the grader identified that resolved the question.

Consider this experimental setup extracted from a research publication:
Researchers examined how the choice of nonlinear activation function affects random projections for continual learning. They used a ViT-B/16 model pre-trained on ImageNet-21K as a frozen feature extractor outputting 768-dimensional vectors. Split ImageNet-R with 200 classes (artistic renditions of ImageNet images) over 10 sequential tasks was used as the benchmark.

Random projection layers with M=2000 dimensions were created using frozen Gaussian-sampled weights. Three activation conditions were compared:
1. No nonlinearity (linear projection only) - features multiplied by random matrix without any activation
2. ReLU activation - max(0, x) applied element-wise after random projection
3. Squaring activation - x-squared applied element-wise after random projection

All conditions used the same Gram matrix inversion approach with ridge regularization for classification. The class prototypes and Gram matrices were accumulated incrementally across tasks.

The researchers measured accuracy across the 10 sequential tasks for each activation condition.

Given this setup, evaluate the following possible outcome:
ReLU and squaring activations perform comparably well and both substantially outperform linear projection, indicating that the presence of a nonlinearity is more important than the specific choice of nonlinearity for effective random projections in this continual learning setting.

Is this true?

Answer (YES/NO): YES